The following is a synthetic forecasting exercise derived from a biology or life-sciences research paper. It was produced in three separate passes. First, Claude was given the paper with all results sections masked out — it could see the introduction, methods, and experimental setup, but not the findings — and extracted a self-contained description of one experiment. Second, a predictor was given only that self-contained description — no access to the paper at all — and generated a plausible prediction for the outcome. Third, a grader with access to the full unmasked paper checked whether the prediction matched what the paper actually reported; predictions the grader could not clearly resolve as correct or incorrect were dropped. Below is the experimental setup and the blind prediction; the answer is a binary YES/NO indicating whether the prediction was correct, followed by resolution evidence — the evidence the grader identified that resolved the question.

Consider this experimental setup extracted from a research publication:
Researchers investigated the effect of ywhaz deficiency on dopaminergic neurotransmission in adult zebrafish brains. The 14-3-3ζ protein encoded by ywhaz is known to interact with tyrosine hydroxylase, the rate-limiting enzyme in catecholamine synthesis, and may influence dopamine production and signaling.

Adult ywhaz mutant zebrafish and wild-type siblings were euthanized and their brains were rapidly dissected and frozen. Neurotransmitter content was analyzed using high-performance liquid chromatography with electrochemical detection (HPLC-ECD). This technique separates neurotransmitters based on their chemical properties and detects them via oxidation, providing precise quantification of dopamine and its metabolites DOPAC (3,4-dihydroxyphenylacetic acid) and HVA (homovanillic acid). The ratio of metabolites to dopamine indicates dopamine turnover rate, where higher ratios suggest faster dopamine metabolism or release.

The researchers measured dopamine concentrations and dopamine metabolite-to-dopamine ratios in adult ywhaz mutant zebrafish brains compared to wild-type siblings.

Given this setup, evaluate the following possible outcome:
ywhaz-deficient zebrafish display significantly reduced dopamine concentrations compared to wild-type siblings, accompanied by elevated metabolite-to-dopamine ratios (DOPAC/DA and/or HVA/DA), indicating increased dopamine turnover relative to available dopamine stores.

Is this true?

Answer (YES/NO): NO